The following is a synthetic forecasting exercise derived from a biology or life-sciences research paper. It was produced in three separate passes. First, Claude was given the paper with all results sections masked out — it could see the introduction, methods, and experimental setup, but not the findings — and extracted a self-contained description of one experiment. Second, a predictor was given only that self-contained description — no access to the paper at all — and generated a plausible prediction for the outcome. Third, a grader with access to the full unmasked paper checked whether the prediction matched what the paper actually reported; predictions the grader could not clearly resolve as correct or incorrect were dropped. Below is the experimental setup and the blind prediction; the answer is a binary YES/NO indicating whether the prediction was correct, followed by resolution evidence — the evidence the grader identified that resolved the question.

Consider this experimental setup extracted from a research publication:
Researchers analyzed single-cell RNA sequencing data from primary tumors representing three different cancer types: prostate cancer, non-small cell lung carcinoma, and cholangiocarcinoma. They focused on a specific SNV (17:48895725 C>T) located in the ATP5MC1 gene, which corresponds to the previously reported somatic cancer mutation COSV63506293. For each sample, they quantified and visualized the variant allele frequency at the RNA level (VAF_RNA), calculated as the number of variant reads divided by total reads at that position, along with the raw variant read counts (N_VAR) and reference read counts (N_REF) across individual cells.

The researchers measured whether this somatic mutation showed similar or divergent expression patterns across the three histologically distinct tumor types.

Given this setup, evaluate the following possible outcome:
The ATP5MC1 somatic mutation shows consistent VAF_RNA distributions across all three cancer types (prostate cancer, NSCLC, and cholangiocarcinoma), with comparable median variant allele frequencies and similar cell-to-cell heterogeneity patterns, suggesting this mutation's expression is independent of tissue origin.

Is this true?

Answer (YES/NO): YES